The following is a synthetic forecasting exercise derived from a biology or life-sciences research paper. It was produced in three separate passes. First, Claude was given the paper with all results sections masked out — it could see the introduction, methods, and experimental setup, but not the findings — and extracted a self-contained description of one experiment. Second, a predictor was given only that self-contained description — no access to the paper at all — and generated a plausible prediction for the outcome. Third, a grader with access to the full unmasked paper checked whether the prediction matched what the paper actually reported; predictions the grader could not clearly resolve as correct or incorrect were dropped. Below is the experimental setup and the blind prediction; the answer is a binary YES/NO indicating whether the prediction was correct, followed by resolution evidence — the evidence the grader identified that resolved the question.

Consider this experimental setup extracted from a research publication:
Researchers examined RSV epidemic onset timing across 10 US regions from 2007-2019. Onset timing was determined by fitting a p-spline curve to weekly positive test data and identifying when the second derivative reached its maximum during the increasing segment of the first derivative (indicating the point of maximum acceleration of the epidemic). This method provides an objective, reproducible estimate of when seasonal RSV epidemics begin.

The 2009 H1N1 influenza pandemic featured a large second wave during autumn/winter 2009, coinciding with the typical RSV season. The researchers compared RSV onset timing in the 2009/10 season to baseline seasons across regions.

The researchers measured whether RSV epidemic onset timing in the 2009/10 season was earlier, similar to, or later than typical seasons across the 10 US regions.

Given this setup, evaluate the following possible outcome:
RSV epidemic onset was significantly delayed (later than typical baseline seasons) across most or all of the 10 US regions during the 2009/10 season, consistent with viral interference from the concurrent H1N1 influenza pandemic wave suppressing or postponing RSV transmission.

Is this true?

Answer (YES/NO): NO